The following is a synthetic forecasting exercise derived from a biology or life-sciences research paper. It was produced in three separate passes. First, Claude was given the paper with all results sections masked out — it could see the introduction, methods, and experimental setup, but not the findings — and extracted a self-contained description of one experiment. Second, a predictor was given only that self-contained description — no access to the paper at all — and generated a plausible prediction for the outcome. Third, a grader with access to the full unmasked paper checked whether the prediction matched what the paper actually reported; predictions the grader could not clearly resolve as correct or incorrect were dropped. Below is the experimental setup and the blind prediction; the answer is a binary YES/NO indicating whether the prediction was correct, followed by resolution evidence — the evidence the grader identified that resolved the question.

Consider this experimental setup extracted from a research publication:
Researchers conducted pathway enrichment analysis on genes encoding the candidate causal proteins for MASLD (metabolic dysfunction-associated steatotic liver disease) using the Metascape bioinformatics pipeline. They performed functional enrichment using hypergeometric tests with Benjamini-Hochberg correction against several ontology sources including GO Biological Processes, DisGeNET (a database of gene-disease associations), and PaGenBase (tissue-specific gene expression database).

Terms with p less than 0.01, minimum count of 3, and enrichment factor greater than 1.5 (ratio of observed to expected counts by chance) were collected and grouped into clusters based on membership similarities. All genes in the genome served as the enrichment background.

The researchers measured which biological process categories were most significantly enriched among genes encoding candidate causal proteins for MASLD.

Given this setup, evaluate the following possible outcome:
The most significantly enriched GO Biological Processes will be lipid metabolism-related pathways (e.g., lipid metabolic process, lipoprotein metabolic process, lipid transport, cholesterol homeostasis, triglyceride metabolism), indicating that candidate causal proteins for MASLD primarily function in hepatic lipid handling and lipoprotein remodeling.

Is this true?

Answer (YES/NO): YES